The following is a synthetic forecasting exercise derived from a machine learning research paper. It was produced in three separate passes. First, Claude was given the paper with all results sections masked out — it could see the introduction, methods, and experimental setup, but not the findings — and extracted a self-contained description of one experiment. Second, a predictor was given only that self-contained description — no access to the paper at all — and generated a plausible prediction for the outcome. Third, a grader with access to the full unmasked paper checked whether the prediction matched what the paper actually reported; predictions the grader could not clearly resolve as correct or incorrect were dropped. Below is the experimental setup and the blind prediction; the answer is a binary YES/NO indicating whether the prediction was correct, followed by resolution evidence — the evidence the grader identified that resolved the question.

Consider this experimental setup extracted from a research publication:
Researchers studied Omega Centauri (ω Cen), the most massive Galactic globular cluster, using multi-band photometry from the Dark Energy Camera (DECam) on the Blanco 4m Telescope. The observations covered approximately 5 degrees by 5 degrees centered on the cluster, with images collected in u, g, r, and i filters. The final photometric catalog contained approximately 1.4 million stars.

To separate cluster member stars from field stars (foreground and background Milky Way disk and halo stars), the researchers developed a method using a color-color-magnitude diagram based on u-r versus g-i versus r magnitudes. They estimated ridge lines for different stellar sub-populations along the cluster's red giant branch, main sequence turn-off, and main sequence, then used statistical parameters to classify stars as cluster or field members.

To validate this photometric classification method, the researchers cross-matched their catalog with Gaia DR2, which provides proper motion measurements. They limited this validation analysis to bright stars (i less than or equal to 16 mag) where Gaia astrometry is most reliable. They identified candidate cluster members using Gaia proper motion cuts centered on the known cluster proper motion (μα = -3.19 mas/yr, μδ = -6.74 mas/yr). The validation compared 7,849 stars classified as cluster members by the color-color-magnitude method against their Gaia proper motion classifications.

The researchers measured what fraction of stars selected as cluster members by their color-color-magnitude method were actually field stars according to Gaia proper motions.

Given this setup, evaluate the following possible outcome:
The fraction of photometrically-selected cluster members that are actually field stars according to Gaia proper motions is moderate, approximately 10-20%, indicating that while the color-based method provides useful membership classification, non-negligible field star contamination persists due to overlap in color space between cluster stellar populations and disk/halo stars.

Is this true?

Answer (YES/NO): NO